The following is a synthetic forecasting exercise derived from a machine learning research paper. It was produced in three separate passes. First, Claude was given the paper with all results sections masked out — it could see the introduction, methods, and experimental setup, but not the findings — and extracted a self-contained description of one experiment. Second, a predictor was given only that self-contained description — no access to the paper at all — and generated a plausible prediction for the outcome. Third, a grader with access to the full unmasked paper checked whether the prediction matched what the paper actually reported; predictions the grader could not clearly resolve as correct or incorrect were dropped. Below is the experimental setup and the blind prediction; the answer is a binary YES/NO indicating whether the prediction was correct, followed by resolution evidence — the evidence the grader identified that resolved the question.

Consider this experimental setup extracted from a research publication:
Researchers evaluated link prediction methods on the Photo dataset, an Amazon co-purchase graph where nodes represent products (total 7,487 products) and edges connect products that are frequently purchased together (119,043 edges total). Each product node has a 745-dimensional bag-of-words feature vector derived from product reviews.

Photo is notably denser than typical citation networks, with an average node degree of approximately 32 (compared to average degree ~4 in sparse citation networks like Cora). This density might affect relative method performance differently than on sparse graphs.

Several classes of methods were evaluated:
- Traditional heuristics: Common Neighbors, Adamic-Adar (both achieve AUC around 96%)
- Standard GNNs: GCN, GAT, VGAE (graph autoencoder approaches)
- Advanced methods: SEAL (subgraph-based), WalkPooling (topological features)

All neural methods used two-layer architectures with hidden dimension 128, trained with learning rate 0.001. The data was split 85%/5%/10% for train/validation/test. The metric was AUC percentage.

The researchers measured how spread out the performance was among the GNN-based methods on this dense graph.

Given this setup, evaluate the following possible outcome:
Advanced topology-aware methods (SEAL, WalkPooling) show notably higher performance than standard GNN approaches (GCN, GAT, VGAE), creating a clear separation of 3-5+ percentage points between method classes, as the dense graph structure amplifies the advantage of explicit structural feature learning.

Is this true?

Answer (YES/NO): NO